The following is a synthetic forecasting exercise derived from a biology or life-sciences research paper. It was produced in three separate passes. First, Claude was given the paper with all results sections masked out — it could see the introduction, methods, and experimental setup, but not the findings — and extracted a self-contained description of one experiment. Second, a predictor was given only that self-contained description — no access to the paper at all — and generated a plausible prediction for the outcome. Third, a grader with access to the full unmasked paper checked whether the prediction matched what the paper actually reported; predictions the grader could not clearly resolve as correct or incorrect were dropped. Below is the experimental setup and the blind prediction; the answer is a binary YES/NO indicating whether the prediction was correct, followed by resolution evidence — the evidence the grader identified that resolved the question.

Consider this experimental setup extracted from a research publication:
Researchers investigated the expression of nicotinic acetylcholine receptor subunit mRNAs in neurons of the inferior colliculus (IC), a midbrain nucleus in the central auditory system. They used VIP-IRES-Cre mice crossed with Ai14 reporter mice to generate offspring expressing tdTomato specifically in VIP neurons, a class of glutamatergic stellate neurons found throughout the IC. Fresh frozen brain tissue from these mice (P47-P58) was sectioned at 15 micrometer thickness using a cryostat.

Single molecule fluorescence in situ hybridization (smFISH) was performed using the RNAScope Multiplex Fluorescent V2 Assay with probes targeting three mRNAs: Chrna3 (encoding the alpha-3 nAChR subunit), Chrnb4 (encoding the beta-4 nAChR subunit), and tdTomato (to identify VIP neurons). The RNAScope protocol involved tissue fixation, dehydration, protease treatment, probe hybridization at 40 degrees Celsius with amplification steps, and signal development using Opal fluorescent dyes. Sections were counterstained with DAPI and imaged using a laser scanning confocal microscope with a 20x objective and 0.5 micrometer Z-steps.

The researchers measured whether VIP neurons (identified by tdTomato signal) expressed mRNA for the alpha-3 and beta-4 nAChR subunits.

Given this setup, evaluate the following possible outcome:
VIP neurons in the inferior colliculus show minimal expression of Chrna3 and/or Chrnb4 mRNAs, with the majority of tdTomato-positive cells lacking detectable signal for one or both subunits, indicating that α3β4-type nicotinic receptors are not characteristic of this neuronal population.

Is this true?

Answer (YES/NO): NO